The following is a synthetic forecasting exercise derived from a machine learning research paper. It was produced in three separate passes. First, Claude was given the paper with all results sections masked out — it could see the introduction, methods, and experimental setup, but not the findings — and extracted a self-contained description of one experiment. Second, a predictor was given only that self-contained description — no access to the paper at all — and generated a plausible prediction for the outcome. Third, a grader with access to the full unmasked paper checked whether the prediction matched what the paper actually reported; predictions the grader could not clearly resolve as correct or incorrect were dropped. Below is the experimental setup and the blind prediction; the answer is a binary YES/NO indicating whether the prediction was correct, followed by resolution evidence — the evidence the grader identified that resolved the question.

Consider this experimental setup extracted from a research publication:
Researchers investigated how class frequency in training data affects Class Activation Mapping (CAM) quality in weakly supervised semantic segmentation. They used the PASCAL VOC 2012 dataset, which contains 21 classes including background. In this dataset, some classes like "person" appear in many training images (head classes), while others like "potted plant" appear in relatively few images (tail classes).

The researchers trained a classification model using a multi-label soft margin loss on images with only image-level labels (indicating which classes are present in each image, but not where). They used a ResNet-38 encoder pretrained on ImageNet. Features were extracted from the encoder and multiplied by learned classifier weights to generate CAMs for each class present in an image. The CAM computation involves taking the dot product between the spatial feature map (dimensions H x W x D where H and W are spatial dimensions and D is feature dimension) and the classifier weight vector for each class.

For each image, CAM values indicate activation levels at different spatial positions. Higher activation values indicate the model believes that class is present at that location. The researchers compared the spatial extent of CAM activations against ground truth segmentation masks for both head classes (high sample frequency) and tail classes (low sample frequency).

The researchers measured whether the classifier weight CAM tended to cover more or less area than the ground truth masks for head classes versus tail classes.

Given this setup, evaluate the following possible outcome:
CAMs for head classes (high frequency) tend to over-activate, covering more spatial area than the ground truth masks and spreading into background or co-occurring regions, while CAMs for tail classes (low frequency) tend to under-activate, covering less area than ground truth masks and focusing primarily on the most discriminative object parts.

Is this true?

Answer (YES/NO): YES